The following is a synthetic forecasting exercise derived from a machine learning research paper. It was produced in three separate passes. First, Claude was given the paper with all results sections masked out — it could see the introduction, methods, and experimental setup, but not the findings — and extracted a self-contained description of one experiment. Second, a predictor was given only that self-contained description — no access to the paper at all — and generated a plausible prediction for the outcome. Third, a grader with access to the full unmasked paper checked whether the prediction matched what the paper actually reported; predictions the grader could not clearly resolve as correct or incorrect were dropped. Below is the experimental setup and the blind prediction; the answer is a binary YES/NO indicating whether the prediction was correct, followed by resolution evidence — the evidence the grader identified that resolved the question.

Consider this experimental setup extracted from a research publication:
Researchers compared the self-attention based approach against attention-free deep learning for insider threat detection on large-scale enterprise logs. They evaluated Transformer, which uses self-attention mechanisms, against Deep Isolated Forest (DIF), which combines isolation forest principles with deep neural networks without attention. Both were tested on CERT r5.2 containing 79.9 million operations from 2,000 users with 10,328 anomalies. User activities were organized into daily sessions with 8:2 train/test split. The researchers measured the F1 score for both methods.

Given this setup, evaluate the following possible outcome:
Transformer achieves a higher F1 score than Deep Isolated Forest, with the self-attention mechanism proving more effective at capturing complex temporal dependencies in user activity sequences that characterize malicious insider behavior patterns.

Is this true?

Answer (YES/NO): NO